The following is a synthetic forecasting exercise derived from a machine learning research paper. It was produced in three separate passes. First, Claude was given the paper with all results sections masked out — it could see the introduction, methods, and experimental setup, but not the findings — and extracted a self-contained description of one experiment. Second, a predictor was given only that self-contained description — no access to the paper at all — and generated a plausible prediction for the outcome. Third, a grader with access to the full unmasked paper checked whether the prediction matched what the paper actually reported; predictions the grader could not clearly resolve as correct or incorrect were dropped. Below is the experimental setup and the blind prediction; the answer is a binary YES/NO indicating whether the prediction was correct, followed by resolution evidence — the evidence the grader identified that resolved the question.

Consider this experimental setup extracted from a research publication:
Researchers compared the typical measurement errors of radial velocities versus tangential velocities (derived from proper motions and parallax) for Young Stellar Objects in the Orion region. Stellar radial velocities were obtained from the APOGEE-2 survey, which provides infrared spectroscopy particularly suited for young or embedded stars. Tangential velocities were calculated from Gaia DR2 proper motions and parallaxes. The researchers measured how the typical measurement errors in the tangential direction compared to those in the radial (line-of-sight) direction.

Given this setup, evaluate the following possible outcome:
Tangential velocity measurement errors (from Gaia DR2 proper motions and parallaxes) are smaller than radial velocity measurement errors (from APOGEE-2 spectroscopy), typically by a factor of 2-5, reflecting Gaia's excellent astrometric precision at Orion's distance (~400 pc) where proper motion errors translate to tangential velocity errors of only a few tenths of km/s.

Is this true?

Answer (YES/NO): NO